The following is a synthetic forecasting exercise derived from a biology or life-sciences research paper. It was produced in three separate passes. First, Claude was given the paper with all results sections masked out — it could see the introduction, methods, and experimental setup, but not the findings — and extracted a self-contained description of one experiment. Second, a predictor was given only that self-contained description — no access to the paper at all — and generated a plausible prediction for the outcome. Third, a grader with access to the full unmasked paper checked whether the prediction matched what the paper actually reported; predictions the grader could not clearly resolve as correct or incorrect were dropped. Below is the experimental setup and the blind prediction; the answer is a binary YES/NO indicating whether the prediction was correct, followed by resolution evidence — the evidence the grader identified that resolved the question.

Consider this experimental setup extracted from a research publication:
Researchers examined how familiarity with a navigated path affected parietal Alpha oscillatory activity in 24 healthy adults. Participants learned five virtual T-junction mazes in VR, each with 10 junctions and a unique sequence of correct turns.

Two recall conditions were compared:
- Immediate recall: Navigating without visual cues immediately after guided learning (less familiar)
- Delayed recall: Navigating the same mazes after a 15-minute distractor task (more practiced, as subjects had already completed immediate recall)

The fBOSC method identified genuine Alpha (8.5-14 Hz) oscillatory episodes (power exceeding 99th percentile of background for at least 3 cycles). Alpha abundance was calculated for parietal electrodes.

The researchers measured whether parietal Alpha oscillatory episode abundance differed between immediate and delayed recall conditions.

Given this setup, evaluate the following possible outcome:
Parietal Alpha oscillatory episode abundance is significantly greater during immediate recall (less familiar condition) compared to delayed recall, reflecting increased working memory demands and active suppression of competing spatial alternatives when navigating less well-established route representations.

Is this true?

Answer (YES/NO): NO